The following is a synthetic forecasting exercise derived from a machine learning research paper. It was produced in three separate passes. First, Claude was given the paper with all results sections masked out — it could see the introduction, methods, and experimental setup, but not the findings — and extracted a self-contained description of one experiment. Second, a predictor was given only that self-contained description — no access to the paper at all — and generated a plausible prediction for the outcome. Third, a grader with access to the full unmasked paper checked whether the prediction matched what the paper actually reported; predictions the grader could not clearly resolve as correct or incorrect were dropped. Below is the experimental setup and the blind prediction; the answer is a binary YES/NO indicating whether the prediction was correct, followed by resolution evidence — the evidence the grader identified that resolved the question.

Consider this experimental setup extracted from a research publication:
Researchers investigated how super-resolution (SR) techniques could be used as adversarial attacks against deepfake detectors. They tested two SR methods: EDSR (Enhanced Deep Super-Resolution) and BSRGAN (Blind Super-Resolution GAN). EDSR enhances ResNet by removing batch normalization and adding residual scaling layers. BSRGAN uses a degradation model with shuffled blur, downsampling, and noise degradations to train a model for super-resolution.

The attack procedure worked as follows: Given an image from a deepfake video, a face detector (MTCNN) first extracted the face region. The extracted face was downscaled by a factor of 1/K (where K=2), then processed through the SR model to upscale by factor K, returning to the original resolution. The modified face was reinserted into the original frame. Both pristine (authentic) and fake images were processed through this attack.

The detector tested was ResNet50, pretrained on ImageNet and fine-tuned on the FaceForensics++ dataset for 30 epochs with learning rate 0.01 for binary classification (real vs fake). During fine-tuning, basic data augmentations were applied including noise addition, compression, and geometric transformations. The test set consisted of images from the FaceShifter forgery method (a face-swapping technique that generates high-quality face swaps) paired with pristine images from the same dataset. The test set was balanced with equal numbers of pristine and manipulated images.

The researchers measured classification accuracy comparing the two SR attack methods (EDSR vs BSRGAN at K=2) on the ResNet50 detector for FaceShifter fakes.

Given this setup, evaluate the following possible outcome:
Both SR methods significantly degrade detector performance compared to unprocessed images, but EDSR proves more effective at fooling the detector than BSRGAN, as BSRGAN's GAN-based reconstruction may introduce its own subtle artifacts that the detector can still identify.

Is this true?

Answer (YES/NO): NO